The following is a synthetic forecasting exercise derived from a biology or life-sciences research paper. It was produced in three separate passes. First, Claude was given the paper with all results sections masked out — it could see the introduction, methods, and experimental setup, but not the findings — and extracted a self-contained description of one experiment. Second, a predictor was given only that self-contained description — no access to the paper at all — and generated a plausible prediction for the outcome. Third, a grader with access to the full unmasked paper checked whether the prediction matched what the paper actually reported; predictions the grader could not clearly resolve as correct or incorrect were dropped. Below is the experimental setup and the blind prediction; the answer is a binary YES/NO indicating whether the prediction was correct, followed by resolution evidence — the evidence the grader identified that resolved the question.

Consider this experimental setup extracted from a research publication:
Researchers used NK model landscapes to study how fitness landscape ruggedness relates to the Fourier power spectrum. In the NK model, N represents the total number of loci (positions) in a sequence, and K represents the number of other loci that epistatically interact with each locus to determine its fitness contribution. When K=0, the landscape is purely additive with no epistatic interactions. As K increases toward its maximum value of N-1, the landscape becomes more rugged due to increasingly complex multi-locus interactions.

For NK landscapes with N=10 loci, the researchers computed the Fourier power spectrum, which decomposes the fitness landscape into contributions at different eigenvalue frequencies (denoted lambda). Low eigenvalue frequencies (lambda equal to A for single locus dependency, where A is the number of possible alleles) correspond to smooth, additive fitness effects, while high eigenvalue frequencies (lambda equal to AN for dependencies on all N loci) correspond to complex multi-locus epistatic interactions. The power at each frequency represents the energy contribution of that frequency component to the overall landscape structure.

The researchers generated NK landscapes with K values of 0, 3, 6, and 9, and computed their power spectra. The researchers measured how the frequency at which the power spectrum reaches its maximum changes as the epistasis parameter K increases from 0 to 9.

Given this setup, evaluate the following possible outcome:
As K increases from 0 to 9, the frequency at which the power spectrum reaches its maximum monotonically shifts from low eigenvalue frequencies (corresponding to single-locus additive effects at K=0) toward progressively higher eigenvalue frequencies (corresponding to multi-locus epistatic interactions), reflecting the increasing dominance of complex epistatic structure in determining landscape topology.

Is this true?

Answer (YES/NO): YES